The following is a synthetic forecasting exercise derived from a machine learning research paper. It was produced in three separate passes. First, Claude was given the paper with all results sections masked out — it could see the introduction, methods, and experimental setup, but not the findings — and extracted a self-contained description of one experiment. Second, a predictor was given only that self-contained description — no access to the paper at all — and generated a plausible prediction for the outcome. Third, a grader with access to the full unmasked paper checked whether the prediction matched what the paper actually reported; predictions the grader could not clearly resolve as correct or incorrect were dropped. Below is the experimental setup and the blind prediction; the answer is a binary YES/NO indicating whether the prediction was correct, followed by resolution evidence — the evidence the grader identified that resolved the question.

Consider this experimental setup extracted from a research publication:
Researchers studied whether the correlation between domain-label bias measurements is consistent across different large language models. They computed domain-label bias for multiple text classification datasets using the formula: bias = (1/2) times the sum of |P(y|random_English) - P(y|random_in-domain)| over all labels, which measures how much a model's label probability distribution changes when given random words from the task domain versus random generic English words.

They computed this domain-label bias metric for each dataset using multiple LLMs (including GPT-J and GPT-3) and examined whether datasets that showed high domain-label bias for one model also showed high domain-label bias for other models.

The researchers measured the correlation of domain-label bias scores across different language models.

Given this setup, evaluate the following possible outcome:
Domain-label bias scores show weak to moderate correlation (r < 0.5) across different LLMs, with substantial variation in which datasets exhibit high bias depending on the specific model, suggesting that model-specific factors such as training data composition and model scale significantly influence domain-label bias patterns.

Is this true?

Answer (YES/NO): NO